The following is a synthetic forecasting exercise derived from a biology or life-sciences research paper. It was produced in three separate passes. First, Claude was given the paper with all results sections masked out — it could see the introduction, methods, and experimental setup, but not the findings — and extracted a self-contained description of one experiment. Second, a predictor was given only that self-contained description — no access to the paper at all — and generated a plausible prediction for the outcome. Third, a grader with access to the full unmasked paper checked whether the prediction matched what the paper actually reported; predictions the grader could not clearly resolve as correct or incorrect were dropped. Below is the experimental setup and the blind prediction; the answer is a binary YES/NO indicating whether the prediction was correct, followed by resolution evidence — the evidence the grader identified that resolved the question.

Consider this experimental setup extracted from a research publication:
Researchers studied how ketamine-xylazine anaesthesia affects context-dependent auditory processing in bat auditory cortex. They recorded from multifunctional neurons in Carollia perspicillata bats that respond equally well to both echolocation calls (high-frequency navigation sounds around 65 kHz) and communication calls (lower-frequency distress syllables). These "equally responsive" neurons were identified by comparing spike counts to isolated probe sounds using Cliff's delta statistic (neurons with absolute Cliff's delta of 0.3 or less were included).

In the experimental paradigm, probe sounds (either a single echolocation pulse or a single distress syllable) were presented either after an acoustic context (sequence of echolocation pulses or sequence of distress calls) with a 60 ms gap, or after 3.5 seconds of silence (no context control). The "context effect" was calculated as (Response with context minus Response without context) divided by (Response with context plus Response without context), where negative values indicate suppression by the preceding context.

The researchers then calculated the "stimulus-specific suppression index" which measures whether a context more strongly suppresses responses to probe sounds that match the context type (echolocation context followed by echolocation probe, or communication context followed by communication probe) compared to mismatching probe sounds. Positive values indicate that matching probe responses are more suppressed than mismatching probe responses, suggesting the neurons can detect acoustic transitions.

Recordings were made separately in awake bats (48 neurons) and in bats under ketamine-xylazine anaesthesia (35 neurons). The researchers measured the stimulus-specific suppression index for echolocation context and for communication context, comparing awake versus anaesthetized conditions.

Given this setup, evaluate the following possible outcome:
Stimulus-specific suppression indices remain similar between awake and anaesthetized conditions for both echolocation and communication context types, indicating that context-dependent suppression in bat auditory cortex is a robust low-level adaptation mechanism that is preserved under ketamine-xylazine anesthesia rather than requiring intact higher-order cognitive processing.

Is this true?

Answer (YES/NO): NO